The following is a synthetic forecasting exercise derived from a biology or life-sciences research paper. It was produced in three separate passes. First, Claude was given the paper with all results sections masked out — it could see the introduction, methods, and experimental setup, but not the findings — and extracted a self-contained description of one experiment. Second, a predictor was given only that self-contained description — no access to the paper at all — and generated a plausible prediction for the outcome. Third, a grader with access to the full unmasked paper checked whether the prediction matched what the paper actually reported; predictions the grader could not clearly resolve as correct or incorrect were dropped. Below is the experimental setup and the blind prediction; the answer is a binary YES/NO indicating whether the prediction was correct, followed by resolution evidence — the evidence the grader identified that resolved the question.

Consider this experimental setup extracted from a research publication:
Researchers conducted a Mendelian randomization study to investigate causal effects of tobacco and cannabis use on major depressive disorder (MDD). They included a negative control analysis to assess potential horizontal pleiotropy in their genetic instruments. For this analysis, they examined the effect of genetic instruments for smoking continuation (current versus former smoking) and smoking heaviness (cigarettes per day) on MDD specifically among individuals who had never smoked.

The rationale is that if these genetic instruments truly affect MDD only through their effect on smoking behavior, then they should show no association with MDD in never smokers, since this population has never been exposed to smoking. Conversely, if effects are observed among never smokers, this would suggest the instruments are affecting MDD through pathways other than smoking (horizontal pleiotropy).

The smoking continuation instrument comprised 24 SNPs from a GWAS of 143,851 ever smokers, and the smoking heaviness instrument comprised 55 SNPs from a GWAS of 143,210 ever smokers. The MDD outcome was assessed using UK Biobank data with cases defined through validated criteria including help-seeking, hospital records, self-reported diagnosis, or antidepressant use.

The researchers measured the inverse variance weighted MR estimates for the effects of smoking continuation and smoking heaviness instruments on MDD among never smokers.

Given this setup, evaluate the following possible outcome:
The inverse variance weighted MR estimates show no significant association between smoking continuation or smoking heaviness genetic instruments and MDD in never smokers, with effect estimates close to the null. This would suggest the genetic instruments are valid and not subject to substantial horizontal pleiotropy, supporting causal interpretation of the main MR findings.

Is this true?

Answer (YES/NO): YES